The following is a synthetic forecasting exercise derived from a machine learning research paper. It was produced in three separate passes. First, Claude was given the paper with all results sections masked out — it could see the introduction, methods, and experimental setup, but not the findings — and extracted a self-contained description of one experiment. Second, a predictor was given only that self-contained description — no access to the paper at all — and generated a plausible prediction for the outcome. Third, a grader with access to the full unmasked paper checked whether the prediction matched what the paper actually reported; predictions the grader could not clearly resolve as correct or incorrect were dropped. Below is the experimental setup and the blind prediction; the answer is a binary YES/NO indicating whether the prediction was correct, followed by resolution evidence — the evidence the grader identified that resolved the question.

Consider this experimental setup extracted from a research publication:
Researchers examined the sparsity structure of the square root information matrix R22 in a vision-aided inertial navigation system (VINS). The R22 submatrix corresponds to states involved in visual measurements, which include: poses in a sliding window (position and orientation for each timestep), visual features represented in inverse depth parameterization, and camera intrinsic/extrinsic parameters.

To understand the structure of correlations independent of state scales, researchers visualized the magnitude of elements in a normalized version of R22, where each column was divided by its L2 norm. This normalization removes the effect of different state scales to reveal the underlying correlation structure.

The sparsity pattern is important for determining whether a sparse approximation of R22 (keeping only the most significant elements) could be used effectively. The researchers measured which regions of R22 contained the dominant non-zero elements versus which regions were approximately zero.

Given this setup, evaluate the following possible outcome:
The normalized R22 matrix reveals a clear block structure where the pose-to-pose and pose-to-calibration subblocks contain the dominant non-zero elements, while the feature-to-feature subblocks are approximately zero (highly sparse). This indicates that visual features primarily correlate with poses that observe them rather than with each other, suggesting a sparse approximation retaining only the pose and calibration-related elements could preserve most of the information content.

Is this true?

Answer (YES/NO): NO